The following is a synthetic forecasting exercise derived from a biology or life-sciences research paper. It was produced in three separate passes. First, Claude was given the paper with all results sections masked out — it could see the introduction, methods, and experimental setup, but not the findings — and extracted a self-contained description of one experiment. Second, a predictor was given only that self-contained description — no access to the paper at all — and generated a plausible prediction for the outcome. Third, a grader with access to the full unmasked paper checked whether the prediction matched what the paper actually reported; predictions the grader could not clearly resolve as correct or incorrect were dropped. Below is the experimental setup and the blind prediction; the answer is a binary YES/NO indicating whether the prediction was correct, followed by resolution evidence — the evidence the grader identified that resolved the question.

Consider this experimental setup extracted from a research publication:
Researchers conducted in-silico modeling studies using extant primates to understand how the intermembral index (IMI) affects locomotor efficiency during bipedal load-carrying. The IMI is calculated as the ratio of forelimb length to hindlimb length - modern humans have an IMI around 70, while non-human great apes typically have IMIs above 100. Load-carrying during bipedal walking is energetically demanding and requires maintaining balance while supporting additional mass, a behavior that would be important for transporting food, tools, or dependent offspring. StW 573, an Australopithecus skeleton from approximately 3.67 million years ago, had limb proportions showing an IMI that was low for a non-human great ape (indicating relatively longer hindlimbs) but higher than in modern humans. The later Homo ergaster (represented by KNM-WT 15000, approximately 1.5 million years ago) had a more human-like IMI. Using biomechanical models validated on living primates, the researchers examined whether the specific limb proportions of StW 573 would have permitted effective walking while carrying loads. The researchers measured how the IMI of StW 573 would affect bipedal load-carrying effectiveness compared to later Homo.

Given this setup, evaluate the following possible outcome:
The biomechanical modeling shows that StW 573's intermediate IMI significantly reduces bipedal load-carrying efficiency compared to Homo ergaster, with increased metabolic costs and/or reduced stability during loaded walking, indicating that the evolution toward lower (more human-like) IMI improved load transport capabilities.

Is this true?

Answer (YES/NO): YES